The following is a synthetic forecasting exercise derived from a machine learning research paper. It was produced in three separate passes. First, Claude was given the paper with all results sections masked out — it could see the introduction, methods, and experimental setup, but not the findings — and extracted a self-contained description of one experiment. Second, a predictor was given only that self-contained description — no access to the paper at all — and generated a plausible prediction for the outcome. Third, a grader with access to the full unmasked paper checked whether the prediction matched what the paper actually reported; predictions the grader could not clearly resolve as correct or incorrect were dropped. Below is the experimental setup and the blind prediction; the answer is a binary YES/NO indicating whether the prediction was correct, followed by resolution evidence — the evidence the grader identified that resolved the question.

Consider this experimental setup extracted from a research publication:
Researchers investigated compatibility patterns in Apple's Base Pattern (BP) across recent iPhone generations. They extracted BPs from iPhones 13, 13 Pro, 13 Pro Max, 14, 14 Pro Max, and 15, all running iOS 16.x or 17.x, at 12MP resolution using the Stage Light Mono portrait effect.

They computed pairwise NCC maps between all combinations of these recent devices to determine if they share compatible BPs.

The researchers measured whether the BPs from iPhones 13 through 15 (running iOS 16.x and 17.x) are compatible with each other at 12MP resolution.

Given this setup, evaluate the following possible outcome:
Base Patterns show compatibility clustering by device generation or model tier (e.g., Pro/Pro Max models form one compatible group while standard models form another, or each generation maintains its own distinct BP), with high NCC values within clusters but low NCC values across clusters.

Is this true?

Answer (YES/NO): NO